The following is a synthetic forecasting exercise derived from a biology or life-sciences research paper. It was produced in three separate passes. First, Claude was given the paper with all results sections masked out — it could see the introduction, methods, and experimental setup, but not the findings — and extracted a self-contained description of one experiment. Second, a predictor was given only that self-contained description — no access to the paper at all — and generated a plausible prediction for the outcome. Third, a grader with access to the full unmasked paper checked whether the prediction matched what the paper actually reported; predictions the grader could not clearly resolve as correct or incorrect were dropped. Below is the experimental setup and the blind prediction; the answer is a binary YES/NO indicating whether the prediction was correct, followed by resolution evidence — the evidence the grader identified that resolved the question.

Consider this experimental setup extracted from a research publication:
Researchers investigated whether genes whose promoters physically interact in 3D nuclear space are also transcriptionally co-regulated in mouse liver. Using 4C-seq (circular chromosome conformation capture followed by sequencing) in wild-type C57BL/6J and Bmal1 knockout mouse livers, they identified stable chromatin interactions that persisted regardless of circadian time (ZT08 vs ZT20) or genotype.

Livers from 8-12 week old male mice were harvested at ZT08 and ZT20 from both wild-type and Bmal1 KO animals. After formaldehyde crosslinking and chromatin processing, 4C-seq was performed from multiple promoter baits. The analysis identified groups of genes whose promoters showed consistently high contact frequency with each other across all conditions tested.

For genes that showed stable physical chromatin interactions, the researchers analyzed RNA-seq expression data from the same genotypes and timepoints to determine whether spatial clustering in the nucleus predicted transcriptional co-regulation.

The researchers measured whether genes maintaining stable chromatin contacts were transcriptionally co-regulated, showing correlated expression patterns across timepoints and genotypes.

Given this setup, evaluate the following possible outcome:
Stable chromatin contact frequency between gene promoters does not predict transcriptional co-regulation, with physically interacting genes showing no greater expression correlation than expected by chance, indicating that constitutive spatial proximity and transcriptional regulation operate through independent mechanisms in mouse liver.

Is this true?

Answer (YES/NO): NO